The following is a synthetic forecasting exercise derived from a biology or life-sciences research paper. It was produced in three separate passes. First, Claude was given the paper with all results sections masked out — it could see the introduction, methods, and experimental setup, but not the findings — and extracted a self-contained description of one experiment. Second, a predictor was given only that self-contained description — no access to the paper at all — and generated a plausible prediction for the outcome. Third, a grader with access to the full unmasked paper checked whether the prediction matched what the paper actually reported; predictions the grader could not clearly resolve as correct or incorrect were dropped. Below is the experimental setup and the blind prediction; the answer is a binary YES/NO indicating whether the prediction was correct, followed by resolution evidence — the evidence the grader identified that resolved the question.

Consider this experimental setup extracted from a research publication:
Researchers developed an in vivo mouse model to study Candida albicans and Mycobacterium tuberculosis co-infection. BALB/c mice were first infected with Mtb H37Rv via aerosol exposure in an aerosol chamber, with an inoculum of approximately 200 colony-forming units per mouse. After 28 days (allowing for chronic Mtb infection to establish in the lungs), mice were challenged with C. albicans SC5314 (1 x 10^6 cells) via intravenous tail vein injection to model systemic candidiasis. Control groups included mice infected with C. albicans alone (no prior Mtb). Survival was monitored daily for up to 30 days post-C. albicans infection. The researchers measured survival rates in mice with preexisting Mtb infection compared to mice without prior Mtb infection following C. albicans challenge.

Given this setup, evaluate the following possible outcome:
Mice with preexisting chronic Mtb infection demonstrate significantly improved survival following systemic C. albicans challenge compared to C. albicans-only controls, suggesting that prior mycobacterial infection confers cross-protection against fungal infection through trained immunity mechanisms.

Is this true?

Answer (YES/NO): NO